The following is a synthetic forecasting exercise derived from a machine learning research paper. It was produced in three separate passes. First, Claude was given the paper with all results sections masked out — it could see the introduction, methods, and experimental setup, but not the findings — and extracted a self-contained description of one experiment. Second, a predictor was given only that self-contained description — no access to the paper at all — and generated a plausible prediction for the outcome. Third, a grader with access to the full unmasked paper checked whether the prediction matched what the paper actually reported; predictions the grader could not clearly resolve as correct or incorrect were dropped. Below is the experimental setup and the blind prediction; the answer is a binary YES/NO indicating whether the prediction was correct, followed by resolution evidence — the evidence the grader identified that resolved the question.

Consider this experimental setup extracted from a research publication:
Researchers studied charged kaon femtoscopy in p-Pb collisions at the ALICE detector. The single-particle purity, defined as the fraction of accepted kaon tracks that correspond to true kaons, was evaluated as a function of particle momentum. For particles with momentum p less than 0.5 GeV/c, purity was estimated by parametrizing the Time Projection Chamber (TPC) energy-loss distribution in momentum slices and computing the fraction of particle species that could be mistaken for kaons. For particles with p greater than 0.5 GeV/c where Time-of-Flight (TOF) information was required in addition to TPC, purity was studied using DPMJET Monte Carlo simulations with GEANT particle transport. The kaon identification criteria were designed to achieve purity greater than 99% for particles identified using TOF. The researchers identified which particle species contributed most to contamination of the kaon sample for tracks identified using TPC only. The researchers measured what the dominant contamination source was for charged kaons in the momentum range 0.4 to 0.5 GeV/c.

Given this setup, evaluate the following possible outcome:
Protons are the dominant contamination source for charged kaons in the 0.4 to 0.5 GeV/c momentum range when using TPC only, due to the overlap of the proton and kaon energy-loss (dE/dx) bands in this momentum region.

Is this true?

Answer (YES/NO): NO